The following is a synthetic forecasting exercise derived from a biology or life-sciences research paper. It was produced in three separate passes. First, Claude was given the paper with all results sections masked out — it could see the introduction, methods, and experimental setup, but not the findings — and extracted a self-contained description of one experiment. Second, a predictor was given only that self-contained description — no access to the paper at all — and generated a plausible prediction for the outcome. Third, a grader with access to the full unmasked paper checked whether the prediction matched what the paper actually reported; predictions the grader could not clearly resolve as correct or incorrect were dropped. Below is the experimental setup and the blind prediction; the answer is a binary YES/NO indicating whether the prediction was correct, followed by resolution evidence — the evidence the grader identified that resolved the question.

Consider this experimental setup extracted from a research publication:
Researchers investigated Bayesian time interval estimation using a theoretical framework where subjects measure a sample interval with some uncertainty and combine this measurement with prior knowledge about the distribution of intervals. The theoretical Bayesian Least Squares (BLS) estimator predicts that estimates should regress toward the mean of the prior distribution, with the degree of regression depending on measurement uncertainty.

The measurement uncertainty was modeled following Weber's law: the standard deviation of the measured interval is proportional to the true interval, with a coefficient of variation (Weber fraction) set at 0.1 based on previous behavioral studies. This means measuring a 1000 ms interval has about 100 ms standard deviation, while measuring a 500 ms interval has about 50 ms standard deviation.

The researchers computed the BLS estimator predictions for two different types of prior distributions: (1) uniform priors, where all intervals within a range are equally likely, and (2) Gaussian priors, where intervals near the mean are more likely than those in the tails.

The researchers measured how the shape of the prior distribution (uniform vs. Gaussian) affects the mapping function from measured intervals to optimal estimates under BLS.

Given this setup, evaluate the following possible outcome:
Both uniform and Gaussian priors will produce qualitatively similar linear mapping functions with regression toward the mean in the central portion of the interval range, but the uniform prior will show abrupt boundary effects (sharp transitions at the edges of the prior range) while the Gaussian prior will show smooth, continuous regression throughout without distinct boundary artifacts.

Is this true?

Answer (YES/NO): NO